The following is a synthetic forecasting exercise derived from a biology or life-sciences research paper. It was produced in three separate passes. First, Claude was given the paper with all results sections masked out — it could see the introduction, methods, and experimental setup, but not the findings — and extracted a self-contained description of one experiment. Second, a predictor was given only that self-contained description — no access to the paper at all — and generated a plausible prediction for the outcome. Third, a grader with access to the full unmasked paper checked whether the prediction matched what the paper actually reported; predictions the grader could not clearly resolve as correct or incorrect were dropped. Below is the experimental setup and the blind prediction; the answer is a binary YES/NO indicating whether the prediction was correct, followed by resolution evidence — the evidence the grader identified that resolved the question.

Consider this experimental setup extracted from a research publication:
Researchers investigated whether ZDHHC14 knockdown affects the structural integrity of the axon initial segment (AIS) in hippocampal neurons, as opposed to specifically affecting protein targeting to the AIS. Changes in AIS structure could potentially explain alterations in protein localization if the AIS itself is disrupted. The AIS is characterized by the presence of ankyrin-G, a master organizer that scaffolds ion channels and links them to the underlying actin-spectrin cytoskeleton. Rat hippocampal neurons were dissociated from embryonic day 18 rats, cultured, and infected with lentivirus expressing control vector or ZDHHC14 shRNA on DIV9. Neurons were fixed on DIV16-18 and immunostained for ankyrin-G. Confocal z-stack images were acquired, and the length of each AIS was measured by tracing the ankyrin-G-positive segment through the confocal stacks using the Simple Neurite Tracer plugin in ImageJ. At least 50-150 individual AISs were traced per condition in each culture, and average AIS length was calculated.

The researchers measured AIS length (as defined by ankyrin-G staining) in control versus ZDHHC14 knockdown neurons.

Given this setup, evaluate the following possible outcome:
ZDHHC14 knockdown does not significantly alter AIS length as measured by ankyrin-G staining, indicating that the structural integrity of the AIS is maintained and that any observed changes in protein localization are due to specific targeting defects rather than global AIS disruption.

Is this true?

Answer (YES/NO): NO